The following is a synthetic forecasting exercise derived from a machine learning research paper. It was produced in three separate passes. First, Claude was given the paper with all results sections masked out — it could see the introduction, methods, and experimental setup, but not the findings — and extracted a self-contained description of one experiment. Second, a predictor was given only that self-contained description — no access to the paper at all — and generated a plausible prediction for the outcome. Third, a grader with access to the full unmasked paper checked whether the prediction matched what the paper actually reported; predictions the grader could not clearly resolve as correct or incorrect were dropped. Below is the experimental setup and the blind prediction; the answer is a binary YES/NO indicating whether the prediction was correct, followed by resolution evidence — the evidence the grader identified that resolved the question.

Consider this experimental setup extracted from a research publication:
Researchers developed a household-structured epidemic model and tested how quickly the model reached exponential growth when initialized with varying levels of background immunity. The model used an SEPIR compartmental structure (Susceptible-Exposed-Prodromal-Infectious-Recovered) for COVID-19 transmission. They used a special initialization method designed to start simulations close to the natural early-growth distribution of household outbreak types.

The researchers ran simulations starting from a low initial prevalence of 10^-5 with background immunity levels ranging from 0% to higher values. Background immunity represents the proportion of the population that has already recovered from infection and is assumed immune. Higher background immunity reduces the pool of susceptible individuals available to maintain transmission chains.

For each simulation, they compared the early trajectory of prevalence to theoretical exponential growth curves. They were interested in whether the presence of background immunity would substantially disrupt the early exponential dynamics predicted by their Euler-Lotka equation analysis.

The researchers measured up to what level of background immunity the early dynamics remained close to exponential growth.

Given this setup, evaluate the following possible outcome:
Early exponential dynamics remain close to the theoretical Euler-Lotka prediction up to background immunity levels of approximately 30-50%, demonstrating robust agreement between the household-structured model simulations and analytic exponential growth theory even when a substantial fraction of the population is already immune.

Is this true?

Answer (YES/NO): NO